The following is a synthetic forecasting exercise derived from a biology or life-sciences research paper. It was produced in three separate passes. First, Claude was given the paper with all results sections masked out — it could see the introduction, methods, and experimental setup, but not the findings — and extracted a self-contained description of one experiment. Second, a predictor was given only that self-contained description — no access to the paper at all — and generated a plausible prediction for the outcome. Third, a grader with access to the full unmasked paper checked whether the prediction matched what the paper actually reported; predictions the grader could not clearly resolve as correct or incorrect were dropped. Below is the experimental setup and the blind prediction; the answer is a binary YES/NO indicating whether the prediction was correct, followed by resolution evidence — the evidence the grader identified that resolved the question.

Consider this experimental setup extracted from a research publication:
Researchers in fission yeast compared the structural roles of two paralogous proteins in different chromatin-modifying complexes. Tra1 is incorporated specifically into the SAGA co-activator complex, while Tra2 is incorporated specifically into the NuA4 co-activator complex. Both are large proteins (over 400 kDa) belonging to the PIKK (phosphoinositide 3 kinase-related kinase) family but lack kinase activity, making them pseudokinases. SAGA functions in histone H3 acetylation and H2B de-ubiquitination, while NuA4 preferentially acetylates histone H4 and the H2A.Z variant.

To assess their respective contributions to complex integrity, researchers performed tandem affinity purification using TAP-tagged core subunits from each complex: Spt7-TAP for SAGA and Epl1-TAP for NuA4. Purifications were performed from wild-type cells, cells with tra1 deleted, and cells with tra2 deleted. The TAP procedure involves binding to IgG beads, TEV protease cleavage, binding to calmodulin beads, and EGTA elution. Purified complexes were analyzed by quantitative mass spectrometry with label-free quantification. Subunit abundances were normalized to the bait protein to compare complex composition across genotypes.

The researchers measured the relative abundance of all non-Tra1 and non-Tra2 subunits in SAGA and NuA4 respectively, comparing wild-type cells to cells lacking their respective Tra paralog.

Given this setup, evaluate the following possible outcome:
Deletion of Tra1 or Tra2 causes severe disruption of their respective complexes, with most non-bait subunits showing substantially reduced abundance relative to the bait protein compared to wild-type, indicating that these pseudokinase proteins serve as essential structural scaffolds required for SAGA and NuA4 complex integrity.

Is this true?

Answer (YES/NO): NO